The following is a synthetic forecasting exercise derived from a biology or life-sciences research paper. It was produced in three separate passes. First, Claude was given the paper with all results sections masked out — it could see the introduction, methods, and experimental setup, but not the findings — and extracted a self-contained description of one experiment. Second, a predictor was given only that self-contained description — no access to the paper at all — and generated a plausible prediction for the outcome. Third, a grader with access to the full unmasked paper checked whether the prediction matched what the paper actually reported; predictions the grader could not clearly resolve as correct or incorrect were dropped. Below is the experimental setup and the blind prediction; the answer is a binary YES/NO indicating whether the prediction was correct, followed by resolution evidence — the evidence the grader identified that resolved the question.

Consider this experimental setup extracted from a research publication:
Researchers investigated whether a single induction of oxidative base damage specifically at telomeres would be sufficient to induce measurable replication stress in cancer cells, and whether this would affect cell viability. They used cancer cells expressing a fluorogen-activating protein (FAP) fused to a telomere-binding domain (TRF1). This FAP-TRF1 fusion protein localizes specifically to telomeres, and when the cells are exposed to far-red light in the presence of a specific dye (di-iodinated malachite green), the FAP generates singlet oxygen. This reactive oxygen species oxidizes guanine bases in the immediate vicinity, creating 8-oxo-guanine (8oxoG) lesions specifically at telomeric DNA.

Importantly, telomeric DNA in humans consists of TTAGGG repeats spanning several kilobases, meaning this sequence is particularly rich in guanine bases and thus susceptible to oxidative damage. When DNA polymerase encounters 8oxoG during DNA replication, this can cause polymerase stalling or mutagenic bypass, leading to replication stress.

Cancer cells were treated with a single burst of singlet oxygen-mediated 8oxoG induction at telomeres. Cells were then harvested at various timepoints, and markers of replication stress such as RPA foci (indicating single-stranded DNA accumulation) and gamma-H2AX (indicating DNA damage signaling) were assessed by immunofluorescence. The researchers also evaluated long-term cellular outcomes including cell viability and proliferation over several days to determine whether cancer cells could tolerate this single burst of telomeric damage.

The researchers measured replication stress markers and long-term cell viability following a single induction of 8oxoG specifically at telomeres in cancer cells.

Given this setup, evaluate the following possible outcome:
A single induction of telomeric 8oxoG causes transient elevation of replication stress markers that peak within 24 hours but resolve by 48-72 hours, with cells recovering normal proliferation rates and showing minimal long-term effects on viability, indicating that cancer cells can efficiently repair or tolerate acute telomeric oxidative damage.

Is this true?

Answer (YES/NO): YES